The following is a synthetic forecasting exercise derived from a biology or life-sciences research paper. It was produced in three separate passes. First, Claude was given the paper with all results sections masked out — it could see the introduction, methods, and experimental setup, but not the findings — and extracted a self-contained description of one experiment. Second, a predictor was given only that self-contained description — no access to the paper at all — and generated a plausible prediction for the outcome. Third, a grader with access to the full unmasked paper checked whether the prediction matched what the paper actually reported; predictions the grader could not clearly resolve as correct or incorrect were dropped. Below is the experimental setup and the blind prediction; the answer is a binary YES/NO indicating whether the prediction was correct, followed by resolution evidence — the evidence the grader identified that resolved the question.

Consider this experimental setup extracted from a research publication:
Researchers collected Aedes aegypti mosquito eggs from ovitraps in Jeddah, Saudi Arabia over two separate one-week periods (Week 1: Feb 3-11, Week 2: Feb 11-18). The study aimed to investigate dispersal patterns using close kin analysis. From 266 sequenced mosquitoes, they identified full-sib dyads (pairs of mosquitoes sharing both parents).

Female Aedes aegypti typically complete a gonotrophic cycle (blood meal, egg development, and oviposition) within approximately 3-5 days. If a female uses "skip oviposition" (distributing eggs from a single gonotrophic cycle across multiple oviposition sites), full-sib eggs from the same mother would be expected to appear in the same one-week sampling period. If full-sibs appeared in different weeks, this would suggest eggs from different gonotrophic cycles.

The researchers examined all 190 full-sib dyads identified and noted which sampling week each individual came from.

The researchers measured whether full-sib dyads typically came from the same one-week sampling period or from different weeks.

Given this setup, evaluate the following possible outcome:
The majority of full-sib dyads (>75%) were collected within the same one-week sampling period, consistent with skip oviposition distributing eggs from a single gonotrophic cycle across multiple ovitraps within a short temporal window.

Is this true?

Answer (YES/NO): YES